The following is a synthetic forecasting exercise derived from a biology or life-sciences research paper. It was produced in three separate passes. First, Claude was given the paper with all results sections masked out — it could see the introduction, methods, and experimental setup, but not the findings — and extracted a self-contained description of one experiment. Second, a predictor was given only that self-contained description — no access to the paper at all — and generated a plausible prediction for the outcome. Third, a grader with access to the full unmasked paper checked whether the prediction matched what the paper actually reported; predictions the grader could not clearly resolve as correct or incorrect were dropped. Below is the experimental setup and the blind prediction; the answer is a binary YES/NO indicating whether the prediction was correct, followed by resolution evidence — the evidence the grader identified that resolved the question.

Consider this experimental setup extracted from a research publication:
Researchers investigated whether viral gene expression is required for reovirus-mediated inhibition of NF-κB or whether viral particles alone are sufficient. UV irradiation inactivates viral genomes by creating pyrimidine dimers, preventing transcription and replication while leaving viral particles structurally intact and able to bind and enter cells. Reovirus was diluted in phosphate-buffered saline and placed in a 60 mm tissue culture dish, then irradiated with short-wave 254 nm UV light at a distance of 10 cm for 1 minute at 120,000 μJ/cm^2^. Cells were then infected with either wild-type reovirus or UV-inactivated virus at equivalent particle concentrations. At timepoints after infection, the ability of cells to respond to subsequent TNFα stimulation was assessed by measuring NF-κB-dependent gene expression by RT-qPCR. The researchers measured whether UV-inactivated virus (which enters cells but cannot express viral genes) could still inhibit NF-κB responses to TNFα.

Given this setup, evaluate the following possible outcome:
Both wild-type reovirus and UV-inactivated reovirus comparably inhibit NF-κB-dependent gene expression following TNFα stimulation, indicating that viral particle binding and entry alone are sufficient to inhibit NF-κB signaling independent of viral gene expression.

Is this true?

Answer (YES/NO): NO